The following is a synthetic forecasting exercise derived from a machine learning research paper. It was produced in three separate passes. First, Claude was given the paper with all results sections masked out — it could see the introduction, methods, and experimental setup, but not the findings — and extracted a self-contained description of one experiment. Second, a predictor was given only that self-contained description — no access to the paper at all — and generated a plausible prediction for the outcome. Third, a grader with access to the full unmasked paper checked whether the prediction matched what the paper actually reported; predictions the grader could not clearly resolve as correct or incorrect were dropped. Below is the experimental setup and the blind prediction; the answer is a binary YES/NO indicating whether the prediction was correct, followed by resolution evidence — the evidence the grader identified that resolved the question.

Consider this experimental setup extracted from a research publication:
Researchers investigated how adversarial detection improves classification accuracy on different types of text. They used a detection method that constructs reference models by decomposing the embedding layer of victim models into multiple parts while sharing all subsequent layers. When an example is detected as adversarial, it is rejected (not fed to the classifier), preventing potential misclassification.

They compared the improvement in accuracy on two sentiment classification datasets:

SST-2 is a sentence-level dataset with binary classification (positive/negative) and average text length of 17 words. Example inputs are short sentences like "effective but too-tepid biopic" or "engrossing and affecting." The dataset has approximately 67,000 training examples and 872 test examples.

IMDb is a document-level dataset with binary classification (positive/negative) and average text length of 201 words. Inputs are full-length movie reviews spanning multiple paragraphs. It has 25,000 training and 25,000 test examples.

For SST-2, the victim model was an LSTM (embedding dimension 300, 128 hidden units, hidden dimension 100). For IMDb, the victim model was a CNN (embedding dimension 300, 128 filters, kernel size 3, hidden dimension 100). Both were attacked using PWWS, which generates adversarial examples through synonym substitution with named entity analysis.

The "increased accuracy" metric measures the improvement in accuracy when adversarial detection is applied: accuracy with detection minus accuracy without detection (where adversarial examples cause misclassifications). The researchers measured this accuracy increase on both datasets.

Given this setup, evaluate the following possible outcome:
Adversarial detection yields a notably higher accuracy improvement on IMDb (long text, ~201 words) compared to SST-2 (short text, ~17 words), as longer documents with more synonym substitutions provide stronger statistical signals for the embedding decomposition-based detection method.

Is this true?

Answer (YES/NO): YES